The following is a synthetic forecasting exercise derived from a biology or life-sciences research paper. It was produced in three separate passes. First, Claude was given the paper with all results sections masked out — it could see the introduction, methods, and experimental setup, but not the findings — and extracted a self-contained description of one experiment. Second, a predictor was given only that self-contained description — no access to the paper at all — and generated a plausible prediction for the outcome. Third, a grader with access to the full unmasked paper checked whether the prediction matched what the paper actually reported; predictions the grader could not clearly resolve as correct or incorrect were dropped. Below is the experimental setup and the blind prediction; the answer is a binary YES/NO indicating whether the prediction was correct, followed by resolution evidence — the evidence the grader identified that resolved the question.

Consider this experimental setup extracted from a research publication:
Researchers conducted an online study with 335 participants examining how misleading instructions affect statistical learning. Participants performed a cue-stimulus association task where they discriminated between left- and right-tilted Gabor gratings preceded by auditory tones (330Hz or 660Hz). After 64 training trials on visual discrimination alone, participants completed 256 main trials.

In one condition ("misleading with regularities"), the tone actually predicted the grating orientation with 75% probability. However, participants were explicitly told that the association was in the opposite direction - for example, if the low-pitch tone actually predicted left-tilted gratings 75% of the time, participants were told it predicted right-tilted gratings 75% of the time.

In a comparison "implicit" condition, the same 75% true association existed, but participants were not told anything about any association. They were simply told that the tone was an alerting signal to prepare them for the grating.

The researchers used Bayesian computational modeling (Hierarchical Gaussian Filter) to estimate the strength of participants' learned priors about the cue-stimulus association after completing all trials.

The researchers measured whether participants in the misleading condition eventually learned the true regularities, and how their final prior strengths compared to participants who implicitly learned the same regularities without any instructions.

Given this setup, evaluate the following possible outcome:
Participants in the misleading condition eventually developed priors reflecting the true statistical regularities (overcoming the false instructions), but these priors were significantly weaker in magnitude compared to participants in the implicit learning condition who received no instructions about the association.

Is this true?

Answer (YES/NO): NO